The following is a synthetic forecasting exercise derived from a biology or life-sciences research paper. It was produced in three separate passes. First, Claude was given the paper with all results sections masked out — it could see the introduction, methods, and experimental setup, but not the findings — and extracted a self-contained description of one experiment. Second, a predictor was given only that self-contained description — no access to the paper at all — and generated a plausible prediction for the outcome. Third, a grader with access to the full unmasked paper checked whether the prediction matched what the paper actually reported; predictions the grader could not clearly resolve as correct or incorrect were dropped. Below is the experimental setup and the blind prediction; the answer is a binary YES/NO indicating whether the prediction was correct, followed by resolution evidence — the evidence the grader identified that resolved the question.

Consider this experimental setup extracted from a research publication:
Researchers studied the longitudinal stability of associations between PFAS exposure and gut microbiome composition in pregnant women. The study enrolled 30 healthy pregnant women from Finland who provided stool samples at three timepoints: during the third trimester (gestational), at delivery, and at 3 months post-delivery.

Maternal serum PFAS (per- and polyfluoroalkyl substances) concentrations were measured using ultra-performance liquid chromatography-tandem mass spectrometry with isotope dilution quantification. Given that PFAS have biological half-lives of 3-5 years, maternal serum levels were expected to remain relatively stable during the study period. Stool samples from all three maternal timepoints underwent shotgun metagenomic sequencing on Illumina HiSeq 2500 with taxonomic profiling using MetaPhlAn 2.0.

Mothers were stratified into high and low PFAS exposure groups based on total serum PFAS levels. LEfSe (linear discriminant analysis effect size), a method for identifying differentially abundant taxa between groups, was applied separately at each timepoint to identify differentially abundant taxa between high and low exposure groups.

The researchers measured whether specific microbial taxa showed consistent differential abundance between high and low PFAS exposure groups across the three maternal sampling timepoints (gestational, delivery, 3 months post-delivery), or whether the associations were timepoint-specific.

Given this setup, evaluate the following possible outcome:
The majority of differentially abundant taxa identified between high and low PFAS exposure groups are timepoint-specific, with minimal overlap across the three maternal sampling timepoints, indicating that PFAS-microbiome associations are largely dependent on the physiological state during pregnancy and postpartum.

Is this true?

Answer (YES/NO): YES